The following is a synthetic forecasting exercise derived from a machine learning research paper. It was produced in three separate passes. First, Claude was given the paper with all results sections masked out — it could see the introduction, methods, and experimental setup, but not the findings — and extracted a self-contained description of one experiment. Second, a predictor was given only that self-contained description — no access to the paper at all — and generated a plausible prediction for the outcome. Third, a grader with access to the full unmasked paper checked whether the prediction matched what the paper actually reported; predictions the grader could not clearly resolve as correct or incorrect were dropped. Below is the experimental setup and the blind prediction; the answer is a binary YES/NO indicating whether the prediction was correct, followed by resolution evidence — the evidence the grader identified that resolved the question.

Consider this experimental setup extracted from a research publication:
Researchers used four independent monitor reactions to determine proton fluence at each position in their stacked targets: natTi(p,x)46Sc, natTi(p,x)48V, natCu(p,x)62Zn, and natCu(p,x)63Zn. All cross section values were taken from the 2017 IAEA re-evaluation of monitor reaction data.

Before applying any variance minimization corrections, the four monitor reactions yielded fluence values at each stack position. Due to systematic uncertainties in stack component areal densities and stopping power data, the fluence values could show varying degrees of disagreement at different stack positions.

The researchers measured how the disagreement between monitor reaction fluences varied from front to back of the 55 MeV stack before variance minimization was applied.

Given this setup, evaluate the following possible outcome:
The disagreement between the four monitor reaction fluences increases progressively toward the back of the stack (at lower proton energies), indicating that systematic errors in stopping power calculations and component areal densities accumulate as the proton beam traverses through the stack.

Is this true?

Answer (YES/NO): YES